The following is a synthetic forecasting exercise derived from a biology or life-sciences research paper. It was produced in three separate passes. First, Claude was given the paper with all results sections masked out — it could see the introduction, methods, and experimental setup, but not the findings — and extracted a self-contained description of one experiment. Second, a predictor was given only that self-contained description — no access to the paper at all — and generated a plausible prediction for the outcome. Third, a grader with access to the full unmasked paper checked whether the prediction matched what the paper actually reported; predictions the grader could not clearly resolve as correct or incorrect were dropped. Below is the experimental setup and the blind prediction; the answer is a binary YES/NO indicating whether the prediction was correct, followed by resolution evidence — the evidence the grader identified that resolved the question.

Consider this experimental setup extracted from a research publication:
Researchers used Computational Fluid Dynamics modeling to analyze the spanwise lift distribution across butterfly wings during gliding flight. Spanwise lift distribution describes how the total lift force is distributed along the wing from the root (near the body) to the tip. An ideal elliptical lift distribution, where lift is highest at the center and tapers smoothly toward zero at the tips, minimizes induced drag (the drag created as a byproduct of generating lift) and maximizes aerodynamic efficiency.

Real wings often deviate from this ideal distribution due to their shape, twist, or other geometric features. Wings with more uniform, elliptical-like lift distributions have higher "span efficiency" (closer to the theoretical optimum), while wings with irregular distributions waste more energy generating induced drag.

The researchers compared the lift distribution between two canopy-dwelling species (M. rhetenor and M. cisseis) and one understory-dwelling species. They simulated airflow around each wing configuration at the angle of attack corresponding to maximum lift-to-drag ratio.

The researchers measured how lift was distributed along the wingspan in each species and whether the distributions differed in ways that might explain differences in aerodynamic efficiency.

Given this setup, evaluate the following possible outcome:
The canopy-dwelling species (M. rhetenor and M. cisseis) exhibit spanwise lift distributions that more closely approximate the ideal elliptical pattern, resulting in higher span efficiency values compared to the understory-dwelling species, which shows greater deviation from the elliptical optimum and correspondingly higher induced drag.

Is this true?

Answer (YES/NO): NO